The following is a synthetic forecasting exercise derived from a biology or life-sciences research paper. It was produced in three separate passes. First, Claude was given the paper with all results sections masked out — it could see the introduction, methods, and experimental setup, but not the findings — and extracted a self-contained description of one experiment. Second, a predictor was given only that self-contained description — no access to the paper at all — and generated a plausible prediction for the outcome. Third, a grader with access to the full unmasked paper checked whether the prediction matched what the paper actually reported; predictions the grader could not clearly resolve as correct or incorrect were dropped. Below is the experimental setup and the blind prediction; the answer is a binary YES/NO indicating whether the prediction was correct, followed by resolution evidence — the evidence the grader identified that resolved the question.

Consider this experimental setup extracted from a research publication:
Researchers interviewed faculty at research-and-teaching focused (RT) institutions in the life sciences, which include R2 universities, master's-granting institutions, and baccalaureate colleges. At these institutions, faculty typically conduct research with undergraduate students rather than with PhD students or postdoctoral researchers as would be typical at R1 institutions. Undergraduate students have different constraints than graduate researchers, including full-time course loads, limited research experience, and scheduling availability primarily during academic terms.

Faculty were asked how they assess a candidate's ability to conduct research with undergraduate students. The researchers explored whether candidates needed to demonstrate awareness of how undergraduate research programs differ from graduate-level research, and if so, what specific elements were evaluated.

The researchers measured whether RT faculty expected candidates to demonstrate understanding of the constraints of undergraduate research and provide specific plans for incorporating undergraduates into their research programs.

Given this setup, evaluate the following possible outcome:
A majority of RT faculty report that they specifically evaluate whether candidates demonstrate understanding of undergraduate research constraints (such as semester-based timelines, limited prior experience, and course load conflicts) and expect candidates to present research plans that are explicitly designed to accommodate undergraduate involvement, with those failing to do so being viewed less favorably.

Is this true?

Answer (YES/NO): YES